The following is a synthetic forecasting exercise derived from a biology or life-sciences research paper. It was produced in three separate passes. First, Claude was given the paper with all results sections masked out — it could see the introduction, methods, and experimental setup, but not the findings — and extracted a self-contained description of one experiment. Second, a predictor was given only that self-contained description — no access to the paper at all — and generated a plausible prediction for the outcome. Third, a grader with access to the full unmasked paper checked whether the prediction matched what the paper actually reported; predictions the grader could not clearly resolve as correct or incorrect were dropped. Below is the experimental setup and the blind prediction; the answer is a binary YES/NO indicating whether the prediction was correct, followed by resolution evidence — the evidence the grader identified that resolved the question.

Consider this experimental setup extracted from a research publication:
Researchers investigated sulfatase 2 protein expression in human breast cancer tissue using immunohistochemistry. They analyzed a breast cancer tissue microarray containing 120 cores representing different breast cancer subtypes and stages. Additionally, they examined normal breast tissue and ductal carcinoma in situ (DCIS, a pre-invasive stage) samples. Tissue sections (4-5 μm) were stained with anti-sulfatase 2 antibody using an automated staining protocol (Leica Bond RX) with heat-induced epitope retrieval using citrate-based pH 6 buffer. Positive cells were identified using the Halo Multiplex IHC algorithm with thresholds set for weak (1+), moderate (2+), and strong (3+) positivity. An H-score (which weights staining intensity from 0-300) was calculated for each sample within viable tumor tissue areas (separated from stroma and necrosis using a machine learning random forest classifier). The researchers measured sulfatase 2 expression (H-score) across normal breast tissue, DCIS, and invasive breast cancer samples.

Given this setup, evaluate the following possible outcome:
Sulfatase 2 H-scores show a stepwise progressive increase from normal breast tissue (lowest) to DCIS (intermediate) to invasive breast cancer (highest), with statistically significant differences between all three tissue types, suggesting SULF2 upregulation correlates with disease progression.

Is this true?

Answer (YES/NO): NO